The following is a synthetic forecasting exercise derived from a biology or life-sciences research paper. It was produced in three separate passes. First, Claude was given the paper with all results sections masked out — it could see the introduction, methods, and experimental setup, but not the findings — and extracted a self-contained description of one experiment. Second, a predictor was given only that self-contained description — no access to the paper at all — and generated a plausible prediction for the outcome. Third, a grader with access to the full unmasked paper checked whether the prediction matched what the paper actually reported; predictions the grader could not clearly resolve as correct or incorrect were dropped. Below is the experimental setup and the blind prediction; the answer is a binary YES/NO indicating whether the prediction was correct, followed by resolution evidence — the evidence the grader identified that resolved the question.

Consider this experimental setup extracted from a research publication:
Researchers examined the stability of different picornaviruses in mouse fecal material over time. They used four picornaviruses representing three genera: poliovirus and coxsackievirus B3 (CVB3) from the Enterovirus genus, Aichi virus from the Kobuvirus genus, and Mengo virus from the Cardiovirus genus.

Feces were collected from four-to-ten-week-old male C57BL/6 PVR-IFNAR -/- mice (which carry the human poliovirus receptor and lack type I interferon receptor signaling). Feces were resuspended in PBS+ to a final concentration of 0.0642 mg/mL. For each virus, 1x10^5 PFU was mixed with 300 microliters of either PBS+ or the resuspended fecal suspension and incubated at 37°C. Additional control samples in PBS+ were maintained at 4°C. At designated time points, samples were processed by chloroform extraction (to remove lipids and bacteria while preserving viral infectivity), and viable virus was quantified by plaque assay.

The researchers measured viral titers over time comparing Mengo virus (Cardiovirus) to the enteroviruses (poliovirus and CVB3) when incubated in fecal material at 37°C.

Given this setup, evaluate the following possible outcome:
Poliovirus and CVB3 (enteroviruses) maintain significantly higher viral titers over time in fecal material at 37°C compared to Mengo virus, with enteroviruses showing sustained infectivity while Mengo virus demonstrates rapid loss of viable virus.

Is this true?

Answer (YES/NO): NO